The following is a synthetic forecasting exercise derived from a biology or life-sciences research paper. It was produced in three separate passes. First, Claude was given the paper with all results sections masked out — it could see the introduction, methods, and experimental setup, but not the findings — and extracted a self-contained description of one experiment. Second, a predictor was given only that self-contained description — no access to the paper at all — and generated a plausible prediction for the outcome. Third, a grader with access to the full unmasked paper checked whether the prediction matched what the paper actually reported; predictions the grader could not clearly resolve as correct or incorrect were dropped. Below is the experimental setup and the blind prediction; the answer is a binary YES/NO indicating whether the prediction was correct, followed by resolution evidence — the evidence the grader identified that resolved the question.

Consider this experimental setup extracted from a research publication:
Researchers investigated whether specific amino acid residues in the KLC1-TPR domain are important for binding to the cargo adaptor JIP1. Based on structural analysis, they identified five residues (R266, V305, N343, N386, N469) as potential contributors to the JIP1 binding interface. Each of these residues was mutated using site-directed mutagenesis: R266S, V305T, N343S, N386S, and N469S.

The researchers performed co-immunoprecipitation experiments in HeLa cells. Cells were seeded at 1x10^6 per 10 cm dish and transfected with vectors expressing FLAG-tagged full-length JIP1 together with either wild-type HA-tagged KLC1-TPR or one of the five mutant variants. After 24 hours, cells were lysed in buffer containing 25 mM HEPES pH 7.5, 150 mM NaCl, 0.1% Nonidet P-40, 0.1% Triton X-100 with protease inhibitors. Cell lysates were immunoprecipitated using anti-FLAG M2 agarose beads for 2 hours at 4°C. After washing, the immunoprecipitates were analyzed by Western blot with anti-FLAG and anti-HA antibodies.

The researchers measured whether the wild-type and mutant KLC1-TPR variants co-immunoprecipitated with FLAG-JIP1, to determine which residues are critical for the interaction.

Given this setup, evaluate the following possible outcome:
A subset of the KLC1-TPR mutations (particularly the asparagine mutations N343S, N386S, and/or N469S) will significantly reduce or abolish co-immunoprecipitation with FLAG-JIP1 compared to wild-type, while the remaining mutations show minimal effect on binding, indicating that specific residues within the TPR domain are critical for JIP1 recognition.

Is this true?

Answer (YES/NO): NO